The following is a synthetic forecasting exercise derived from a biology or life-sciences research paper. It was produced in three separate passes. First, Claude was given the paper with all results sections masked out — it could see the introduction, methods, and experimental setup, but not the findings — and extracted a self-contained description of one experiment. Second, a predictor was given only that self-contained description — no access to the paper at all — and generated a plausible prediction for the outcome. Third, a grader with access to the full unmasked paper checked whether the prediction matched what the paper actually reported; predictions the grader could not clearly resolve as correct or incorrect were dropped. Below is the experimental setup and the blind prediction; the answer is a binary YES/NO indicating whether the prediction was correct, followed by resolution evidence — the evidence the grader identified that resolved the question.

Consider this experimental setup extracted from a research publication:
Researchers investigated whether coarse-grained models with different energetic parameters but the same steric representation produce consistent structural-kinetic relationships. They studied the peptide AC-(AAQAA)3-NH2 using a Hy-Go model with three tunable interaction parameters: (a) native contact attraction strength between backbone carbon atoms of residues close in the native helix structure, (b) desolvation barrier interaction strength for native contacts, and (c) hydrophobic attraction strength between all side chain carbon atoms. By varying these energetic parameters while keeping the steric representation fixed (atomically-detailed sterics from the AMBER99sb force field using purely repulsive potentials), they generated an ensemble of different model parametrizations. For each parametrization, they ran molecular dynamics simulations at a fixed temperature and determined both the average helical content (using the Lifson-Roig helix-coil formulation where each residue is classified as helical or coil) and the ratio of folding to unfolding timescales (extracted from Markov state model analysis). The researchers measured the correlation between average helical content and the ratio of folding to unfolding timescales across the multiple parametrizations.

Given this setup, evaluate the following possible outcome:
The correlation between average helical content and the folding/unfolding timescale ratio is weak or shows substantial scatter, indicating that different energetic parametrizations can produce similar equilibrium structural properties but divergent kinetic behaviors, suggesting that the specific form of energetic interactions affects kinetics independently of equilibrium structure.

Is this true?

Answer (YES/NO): NO